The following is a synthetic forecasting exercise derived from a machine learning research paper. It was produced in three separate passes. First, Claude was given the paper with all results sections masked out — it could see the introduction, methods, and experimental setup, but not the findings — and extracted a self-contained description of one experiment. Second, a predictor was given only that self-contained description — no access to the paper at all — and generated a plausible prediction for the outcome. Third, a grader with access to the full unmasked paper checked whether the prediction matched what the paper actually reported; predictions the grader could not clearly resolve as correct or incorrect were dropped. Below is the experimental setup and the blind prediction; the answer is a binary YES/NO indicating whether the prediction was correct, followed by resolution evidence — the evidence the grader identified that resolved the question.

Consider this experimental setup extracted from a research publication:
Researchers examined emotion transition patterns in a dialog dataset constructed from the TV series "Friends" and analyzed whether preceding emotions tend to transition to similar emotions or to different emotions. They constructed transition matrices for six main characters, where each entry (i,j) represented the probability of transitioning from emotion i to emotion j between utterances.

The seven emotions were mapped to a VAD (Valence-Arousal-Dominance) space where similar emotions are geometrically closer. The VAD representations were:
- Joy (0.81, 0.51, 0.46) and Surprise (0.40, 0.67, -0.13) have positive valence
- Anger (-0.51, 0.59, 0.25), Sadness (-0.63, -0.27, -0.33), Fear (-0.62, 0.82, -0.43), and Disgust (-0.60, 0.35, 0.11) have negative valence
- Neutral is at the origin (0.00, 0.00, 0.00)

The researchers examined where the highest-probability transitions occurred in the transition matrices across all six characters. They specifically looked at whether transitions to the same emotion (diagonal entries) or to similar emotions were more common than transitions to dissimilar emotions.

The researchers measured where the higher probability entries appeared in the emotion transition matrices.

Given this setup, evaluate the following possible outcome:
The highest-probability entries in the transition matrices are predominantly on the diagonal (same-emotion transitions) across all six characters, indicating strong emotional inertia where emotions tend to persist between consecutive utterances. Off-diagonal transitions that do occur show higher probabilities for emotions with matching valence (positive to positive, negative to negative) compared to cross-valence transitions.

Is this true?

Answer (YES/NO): NO